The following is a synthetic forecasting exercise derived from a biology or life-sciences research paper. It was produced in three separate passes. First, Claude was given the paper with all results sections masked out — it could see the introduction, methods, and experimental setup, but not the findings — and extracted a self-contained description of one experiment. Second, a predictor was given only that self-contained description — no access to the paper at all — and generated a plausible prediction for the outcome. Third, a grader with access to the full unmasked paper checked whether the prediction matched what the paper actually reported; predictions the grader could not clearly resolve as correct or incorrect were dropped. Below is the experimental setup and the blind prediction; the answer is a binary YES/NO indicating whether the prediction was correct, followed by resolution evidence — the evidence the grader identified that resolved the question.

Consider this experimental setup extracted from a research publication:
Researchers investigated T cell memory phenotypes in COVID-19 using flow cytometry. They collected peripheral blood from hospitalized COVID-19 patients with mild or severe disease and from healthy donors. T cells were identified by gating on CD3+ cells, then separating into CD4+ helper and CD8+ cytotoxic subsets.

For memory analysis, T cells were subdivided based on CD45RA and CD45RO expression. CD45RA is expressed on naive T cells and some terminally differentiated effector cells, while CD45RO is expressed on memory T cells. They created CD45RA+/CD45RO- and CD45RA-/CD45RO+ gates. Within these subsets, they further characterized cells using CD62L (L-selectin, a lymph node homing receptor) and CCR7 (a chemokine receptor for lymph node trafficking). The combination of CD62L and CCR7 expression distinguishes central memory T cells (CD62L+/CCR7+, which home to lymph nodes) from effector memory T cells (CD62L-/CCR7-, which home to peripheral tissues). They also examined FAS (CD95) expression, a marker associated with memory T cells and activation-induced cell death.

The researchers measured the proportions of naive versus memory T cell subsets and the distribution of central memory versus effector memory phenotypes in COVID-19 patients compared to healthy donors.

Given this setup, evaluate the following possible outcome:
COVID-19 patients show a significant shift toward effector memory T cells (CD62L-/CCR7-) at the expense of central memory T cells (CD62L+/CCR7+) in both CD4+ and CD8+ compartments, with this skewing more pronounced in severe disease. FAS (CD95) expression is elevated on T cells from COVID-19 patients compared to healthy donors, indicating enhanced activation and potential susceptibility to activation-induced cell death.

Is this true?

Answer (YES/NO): NO